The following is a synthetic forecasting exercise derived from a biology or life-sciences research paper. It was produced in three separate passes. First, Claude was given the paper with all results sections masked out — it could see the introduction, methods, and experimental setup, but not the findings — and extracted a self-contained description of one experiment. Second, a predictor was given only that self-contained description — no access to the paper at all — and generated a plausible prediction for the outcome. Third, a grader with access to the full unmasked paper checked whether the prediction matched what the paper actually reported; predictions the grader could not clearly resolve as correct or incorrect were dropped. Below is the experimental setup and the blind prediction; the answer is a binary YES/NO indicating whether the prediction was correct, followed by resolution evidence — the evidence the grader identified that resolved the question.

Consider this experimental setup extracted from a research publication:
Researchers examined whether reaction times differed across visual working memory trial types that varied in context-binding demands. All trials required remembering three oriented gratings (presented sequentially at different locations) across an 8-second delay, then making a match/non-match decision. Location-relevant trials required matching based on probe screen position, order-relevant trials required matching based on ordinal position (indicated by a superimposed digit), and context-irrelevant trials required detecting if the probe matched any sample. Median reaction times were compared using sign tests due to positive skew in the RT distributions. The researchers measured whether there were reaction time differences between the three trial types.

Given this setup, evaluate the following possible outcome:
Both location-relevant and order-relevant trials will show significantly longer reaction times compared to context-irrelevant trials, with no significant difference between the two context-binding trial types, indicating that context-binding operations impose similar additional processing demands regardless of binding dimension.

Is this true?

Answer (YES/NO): NO